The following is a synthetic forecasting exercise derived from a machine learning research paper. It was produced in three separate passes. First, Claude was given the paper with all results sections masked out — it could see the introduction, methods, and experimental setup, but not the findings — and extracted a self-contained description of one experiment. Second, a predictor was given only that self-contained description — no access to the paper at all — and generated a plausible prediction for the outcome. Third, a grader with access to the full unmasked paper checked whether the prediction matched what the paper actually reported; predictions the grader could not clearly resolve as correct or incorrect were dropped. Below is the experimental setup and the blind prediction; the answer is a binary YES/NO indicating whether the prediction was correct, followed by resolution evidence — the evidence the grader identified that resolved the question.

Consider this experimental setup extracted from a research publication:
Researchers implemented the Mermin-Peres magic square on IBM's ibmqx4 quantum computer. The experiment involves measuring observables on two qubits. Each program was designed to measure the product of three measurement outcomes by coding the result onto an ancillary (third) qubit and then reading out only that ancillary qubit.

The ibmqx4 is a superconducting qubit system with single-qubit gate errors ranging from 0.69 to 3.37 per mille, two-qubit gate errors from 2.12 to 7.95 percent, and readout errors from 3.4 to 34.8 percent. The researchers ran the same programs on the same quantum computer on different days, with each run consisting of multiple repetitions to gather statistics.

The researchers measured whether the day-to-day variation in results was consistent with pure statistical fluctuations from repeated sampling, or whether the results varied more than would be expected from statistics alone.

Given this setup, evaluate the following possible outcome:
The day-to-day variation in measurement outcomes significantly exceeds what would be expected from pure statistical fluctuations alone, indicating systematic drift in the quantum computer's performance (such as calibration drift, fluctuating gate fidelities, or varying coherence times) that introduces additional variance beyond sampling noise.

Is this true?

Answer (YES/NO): YES